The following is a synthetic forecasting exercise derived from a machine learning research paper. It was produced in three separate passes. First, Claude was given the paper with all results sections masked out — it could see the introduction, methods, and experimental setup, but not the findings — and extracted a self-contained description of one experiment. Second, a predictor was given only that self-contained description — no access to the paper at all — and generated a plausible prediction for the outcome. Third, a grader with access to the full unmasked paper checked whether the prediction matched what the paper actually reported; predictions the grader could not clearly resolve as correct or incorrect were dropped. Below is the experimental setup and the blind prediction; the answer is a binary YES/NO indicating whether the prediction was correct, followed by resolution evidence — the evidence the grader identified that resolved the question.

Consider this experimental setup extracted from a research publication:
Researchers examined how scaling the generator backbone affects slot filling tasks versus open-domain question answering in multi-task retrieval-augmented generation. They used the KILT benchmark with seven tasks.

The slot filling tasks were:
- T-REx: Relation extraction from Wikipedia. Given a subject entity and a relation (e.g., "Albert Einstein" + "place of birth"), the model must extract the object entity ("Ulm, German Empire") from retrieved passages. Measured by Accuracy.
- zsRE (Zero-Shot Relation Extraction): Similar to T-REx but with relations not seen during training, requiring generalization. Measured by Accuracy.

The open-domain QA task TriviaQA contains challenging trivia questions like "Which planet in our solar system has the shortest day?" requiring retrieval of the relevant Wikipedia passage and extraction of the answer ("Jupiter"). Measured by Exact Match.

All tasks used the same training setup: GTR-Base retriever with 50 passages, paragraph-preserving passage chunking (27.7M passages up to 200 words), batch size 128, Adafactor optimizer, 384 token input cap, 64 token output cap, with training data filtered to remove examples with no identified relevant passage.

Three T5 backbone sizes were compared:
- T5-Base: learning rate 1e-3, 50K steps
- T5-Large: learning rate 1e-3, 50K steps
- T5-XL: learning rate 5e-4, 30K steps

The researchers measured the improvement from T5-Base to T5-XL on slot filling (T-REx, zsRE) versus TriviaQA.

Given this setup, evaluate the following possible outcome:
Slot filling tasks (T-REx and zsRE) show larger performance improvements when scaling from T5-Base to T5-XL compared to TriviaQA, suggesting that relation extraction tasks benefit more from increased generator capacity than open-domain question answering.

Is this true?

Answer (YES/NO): NO